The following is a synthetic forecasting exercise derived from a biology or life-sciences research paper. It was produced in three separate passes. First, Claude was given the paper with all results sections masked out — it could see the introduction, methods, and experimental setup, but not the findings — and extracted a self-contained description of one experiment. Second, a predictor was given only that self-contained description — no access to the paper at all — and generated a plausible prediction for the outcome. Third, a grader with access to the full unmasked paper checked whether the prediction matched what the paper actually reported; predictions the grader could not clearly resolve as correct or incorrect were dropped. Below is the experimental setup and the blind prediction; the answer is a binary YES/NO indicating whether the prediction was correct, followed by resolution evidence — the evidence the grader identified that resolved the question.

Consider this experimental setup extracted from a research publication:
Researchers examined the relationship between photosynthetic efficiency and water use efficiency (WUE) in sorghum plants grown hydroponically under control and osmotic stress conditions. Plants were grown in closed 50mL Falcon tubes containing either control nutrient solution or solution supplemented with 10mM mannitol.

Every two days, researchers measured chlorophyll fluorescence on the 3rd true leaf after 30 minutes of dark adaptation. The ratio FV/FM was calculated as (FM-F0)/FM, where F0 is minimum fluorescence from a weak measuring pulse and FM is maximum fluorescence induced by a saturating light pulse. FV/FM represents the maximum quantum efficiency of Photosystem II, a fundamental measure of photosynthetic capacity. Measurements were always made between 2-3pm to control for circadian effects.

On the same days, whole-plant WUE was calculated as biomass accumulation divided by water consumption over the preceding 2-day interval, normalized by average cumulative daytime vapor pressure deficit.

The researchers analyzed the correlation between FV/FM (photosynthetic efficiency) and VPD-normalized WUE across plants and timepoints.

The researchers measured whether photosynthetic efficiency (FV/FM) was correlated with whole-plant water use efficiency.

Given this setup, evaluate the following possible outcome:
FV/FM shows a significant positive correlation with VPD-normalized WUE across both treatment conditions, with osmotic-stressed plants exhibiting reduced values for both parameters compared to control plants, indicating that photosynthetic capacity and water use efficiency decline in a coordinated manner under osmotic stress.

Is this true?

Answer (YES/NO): NO